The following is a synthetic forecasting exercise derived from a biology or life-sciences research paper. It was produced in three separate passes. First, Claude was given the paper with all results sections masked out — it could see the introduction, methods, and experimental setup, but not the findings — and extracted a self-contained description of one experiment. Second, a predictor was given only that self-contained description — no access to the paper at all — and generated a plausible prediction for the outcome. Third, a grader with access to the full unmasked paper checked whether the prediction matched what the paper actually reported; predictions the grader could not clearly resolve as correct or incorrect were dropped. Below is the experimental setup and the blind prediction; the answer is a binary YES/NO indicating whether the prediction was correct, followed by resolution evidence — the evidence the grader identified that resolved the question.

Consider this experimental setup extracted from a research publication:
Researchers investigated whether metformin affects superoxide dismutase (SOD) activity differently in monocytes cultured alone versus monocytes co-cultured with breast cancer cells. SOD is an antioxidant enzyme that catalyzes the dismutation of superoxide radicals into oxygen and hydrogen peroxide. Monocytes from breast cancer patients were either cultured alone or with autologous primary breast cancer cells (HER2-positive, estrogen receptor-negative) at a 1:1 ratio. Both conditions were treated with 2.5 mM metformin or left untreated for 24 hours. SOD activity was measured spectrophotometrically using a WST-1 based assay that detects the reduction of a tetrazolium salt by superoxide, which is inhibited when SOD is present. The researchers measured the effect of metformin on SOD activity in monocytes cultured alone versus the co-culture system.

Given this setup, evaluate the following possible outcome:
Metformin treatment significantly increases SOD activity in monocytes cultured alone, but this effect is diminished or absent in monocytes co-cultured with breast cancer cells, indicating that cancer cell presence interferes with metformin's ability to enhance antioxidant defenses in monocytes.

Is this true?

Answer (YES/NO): YES